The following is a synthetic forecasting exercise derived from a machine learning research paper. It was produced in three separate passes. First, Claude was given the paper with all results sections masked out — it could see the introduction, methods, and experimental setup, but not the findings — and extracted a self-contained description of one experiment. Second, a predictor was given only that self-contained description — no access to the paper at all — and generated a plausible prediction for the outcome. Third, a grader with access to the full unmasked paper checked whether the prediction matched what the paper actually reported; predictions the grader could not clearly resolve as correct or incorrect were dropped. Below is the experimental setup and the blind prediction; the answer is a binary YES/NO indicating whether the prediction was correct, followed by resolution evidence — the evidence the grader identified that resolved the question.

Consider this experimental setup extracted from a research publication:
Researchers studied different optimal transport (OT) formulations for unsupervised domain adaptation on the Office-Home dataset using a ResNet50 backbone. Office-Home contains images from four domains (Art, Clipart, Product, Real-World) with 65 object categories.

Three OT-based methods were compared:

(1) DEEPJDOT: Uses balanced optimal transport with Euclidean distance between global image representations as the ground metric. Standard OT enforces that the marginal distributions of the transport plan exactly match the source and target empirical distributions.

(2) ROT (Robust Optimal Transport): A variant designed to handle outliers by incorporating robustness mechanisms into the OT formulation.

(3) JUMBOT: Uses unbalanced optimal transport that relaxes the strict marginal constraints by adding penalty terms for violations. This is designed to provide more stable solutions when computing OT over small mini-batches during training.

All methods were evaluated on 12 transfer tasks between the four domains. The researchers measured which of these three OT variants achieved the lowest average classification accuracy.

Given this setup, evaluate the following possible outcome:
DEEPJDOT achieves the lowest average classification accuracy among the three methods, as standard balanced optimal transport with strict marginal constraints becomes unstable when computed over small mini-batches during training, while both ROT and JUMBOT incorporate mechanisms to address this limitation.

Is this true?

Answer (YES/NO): NO